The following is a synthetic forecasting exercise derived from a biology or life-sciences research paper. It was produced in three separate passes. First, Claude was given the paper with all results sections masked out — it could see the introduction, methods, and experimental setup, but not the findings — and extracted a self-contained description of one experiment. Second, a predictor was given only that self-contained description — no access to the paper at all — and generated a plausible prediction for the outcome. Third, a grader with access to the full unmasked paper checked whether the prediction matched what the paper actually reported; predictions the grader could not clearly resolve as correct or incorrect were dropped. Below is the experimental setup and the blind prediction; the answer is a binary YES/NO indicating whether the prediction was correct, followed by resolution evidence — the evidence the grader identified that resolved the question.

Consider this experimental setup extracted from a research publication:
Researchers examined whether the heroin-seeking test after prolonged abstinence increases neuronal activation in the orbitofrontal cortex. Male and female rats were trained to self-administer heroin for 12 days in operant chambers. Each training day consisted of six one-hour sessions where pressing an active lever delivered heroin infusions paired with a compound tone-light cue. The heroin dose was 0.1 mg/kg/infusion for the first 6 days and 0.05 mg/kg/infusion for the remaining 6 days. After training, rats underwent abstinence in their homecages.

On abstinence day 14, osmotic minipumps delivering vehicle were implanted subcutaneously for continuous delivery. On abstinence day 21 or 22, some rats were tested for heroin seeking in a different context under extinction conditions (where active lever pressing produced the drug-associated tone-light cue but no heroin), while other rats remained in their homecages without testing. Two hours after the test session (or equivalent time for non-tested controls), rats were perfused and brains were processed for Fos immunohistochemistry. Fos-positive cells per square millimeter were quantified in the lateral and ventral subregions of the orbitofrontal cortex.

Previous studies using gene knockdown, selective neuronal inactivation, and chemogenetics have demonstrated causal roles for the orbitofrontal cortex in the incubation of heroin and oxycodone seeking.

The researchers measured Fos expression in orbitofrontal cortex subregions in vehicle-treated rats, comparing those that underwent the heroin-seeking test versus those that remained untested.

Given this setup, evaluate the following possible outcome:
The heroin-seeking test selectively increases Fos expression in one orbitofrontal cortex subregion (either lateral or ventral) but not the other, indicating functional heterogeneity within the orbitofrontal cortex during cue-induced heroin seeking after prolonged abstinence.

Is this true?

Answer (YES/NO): NO